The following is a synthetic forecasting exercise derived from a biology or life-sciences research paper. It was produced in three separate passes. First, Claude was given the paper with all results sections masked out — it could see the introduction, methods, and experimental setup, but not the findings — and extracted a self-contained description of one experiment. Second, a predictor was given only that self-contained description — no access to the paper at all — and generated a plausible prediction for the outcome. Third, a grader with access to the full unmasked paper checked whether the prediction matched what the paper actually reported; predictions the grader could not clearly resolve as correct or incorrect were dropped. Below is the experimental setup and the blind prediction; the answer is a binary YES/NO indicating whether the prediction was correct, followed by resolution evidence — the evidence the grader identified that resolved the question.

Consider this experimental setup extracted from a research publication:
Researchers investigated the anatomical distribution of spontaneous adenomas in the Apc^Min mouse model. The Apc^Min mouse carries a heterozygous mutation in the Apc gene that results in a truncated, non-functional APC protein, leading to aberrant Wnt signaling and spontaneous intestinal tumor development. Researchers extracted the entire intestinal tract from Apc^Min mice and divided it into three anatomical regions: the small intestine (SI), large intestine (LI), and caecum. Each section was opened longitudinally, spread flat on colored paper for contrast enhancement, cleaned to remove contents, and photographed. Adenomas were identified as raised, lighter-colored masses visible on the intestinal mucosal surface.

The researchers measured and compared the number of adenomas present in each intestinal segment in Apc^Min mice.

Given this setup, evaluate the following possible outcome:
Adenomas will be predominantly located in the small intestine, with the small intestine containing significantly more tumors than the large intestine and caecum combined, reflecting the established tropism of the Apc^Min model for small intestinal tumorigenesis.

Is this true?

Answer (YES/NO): YES